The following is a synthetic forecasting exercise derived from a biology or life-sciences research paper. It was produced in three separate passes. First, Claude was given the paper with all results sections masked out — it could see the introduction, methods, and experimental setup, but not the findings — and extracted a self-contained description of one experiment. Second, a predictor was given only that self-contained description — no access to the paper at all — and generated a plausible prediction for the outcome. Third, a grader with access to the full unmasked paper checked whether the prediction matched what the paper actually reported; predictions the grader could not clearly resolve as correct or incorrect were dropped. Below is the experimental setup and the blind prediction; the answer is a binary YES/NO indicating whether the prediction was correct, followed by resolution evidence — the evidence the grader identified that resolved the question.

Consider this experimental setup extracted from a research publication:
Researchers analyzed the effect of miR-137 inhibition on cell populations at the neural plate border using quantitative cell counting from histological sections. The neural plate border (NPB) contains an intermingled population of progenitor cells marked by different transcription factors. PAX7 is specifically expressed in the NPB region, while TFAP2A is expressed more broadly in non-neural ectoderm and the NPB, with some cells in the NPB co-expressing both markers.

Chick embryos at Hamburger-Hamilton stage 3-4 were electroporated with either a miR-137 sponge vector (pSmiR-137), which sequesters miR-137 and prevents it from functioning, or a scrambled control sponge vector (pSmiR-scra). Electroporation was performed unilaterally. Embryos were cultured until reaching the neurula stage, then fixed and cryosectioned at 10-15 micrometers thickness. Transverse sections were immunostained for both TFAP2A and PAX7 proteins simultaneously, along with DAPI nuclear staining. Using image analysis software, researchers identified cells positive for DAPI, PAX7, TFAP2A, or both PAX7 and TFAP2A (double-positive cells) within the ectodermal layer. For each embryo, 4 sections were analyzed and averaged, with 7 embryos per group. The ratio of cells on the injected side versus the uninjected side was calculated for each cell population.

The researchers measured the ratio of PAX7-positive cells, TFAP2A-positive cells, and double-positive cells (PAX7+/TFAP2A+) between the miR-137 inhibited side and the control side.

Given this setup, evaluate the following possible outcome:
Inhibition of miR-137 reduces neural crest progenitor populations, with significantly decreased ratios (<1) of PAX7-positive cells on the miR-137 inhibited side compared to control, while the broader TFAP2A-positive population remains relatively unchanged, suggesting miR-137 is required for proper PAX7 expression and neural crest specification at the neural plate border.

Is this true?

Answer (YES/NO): NO